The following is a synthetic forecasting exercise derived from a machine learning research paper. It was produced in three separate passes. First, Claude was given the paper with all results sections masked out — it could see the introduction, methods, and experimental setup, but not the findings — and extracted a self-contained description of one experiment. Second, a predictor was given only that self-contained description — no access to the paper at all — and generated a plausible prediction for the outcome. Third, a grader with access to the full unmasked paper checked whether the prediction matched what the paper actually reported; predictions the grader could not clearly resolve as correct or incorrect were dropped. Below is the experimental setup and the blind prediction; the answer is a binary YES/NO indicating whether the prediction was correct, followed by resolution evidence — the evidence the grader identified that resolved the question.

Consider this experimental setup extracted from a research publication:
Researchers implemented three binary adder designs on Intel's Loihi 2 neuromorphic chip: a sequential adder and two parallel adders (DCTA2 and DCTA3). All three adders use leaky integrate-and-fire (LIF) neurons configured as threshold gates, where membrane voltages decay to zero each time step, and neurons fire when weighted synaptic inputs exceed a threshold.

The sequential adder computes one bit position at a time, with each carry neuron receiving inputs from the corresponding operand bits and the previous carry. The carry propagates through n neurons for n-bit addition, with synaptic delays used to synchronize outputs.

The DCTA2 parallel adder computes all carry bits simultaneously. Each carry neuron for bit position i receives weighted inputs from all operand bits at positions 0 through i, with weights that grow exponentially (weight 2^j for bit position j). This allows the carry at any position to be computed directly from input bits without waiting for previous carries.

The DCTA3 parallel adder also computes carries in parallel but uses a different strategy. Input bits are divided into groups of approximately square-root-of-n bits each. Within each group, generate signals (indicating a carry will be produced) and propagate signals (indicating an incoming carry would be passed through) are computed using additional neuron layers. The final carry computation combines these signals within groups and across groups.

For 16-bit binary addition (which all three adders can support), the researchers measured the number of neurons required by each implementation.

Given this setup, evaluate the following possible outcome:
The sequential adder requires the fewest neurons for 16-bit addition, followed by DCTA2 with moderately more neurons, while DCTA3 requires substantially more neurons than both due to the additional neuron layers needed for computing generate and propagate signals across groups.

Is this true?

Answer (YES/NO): NO